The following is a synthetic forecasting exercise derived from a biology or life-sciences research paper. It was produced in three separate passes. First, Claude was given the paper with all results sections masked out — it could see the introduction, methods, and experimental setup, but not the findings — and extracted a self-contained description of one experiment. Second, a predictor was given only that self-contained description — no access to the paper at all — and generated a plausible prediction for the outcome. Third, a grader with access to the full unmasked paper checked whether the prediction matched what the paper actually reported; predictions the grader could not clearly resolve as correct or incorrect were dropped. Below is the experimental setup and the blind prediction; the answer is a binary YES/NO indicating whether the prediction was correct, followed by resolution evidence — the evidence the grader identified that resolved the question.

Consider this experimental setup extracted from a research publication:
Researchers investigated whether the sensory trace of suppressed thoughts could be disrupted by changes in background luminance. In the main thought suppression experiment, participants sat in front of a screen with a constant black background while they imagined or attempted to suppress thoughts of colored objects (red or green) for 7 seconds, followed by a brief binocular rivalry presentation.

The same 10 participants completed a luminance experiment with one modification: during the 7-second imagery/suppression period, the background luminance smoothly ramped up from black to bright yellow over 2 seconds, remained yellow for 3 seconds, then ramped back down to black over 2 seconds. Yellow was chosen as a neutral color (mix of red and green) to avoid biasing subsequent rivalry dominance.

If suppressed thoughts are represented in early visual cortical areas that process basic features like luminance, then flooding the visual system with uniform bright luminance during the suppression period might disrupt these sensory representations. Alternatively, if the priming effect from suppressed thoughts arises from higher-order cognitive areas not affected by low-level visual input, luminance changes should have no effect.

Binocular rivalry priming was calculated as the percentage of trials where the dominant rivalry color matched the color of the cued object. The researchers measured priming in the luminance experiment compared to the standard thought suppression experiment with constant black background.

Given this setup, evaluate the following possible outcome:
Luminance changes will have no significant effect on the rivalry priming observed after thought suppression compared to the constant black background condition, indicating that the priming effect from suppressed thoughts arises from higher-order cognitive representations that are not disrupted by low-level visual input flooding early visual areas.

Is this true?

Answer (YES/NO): NO